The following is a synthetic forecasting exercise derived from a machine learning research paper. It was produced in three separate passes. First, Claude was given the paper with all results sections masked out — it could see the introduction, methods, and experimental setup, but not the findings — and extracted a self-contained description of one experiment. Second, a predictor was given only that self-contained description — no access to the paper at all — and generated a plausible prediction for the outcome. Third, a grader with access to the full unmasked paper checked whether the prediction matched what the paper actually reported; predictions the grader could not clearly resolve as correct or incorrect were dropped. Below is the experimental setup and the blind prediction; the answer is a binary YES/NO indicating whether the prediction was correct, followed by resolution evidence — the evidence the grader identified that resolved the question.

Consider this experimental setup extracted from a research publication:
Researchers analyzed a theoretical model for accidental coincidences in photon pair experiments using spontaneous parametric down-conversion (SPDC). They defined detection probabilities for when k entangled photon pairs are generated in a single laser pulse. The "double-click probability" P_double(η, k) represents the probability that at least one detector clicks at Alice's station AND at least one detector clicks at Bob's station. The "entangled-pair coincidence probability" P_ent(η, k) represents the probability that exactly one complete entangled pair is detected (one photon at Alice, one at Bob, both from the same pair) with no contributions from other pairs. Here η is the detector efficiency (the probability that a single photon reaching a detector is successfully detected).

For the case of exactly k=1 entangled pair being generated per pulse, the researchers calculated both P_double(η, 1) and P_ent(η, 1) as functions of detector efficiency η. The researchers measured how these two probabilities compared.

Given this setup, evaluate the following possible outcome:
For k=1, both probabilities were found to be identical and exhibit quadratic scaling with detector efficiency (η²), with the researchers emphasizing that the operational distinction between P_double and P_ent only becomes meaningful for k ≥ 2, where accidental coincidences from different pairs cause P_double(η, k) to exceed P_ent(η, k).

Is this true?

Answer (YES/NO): NO